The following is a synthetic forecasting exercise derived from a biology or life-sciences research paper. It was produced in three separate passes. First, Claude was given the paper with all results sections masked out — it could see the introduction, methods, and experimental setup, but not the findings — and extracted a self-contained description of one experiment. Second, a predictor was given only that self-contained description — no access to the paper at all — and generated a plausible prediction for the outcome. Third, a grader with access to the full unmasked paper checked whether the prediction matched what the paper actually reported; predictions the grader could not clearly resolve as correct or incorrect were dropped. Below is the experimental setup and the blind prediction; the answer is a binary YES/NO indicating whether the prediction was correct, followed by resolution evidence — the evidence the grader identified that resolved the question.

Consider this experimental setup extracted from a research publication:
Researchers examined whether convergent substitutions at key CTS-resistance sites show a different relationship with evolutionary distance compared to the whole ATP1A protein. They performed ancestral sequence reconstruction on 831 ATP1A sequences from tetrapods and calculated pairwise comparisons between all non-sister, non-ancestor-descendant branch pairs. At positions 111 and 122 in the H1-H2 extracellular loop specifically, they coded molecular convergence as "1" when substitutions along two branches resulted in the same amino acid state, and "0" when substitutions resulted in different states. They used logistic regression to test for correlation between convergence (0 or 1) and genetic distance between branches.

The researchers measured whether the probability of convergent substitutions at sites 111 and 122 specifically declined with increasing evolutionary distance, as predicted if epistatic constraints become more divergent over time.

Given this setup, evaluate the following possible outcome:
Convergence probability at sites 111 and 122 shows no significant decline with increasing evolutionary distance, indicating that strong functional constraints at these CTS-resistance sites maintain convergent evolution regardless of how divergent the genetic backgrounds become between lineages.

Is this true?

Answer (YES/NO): YES